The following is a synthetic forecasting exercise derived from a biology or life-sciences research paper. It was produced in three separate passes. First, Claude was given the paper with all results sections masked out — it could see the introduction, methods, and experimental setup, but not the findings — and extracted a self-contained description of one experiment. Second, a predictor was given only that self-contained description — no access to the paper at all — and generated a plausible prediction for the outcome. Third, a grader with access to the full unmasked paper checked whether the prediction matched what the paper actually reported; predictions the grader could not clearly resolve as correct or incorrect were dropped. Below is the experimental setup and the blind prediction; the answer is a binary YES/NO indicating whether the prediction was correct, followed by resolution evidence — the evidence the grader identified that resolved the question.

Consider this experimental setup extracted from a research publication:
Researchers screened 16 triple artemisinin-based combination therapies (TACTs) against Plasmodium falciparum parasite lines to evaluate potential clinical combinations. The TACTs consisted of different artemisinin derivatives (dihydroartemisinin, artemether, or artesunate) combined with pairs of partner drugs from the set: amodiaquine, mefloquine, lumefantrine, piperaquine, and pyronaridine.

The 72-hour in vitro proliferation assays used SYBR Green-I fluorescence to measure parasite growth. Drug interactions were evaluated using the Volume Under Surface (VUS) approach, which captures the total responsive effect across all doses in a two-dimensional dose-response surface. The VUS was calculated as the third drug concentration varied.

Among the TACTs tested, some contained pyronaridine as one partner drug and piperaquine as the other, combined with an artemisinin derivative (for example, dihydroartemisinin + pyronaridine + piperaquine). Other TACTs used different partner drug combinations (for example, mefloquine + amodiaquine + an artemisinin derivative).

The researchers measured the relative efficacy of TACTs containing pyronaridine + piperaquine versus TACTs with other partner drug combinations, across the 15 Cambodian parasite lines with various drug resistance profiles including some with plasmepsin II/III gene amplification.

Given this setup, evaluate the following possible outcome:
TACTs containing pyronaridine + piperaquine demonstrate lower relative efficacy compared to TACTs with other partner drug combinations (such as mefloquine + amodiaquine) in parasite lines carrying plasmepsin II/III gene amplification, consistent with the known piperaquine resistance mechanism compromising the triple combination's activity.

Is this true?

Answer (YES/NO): NO